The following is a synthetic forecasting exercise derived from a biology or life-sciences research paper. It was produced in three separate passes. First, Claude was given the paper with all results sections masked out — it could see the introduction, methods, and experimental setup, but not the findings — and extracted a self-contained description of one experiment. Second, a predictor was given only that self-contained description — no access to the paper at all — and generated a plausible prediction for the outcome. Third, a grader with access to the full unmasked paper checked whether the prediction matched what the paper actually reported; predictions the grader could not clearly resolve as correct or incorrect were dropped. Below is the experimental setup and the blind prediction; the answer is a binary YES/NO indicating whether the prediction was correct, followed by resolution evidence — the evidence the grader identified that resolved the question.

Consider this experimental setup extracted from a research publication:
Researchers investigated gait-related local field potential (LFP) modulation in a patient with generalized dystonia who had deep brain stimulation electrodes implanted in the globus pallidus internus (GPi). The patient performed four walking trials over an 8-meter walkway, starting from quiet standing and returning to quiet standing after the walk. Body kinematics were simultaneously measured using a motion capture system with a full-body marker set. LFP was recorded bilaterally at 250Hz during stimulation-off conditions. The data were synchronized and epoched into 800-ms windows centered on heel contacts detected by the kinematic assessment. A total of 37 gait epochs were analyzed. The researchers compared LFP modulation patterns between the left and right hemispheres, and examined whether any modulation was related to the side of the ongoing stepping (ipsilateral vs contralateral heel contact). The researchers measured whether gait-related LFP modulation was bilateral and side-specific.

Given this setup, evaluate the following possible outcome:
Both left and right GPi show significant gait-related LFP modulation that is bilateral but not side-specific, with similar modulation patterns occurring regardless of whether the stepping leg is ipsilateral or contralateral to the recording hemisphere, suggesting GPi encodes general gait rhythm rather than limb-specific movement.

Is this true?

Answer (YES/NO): NO